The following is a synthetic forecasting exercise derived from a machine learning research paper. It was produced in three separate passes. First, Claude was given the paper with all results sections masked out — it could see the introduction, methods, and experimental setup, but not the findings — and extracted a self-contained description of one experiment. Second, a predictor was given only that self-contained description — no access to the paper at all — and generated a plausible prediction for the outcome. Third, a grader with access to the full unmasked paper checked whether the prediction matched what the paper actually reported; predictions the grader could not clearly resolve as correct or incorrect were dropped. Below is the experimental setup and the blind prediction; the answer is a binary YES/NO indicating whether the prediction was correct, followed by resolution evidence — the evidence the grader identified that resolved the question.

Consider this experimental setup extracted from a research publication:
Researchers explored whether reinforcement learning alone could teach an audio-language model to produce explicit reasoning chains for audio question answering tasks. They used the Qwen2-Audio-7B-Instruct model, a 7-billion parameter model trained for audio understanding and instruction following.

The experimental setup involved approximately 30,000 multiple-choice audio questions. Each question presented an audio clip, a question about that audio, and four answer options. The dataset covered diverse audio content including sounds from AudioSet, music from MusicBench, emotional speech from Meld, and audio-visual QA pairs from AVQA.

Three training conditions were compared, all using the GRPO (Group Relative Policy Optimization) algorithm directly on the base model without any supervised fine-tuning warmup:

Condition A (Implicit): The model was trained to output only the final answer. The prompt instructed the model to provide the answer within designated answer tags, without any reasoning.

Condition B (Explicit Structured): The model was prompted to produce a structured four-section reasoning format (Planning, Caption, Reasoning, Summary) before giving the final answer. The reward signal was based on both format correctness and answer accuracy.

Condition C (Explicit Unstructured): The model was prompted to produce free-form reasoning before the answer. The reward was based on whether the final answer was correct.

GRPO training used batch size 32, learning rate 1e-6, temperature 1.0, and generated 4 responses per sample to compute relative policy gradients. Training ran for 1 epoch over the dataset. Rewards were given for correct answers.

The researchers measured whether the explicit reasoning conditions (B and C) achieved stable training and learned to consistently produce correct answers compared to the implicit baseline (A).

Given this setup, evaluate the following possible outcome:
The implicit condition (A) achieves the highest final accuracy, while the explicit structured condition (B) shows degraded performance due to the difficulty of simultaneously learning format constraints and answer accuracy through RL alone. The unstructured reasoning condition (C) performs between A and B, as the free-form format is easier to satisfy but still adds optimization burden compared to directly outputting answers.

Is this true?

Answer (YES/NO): NO